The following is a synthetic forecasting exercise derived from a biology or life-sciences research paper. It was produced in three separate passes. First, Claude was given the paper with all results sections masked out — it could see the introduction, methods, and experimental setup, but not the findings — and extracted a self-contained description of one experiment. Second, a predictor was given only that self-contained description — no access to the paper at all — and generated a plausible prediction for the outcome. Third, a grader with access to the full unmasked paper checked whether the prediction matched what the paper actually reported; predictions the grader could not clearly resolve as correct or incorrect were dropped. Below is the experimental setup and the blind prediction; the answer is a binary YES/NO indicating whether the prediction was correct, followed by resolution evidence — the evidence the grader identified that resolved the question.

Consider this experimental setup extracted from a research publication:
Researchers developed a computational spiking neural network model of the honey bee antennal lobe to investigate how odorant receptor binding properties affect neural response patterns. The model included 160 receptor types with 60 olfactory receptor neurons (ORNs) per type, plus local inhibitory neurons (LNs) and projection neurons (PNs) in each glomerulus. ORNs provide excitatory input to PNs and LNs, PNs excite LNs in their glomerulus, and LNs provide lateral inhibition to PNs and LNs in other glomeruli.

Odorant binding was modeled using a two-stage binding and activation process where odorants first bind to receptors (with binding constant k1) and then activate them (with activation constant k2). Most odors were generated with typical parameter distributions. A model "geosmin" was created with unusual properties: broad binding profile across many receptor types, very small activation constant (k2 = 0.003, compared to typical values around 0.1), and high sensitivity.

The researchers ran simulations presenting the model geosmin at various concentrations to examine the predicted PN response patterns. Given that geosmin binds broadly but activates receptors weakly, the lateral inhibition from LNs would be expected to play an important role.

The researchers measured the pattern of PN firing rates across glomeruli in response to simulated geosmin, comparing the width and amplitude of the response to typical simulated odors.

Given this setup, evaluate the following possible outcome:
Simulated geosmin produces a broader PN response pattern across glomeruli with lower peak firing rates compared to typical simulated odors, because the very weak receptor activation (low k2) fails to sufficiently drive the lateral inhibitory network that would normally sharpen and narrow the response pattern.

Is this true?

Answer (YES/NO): NO